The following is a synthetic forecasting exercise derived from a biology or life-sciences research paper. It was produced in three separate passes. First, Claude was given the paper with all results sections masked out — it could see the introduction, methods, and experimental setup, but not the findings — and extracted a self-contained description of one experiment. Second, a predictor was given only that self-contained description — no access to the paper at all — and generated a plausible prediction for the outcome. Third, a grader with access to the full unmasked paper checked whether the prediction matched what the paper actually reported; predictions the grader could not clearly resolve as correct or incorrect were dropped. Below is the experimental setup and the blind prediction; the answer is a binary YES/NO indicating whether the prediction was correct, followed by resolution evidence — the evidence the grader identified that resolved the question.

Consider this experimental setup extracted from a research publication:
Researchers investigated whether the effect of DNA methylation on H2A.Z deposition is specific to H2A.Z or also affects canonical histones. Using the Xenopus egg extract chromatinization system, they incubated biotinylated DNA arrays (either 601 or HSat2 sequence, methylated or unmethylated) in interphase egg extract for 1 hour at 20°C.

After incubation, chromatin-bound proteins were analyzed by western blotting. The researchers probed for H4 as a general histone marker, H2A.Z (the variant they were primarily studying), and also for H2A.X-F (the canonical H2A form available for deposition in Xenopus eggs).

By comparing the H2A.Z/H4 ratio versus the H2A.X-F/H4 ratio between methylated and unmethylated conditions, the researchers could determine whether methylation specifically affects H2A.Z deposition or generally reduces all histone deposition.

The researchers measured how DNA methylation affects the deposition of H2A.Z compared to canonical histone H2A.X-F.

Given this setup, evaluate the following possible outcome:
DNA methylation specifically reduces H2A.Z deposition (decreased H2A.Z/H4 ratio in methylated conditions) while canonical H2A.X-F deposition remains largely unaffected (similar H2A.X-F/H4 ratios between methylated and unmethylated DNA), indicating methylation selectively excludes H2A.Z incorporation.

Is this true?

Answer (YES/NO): YES